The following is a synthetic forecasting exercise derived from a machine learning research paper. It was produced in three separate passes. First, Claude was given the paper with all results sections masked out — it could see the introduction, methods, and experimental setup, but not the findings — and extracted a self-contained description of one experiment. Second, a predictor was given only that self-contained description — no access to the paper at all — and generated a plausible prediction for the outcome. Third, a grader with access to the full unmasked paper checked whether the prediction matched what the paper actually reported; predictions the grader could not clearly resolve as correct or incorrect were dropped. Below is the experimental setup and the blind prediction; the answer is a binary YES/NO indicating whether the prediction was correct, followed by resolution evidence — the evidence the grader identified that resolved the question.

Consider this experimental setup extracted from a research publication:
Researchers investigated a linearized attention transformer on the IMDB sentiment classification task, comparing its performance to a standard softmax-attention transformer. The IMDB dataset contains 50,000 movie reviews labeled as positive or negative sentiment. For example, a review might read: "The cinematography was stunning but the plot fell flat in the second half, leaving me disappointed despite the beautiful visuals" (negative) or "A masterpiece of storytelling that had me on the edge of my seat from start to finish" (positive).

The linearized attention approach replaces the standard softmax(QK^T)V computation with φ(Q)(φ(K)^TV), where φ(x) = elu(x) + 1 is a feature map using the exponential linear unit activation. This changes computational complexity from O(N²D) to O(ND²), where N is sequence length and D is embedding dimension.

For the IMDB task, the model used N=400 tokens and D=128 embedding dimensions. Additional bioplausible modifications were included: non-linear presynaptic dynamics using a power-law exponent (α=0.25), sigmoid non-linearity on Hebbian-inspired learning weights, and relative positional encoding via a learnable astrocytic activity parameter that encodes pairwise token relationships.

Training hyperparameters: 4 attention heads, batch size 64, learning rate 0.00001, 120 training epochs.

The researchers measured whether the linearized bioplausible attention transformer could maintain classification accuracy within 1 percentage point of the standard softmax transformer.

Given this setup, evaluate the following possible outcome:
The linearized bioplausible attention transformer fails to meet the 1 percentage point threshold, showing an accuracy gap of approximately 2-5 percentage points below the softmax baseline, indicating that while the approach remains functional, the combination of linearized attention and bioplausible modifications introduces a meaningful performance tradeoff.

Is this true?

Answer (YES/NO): NO